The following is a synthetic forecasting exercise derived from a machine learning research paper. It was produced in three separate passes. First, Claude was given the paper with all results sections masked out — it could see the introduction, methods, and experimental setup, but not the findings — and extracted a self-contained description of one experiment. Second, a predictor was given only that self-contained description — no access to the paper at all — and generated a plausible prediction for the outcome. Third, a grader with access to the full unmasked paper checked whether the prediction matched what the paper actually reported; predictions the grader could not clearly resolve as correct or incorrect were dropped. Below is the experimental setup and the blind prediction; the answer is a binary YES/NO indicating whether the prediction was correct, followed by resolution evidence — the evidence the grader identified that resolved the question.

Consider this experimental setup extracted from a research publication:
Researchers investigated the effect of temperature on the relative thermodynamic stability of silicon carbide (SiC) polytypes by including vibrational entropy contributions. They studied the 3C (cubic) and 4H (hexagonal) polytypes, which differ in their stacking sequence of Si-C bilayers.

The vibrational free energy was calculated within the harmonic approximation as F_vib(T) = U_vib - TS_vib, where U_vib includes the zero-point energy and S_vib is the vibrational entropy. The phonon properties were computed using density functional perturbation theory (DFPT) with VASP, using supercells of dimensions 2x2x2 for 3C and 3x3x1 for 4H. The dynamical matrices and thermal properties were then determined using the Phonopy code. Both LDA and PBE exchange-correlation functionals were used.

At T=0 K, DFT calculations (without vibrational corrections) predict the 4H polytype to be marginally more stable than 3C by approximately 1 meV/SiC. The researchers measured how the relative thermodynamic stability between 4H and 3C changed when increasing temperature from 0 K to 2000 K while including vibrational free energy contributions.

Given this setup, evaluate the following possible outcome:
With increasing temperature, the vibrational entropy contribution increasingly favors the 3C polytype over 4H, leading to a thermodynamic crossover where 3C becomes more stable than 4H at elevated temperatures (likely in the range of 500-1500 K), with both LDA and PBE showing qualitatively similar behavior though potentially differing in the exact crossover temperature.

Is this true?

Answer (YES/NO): NO